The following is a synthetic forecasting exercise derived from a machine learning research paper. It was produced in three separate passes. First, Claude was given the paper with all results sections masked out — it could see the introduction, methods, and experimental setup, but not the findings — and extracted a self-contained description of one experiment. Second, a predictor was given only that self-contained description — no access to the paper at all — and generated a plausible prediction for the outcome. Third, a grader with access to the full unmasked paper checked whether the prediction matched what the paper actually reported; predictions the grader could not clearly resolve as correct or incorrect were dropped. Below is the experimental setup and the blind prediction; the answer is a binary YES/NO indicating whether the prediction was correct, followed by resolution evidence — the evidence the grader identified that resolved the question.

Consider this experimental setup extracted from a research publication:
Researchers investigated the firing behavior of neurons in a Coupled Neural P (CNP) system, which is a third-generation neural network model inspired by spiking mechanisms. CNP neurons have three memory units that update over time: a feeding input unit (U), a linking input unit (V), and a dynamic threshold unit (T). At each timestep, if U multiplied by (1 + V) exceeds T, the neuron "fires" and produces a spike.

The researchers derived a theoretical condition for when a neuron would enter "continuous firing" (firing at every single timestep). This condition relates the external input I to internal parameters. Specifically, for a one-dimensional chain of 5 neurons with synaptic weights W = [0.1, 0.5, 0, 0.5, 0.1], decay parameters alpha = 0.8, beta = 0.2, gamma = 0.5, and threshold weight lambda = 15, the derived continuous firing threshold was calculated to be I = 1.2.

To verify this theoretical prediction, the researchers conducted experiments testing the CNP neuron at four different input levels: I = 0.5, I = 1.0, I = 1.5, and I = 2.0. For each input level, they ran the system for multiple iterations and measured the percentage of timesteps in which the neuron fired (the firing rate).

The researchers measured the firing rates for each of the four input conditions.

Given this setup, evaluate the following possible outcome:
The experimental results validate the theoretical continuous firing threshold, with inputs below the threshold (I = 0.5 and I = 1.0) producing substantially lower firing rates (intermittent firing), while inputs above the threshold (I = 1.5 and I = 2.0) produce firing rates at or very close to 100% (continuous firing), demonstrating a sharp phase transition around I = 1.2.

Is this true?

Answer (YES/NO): YES